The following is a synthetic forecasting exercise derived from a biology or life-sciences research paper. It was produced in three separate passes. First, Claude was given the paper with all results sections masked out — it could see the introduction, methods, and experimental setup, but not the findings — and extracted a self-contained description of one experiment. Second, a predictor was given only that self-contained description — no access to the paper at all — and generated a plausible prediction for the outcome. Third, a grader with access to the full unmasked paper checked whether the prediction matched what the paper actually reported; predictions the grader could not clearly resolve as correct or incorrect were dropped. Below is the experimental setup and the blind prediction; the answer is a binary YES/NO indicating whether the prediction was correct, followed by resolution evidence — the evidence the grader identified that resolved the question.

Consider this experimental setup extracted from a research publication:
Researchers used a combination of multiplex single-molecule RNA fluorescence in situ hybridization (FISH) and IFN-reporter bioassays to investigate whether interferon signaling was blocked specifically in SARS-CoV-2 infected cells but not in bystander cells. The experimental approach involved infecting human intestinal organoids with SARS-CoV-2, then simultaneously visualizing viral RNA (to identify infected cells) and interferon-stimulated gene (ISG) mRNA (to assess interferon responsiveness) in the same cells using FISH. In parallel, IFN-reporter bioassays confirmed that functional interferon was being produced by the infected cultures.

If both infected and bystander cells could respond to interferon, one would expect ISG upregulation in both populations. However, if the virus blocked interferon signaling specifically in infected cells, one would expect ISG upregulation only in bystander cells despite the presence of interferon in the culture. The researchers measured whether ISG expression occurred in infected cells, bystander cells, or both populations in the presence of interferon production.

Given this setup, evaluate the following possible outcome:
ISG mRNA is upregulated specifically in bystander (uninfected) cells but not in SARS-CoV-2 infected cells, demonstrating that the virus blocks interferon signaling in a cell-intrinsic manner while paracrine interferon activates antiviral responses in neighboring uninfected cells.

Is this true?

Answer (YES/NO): YES